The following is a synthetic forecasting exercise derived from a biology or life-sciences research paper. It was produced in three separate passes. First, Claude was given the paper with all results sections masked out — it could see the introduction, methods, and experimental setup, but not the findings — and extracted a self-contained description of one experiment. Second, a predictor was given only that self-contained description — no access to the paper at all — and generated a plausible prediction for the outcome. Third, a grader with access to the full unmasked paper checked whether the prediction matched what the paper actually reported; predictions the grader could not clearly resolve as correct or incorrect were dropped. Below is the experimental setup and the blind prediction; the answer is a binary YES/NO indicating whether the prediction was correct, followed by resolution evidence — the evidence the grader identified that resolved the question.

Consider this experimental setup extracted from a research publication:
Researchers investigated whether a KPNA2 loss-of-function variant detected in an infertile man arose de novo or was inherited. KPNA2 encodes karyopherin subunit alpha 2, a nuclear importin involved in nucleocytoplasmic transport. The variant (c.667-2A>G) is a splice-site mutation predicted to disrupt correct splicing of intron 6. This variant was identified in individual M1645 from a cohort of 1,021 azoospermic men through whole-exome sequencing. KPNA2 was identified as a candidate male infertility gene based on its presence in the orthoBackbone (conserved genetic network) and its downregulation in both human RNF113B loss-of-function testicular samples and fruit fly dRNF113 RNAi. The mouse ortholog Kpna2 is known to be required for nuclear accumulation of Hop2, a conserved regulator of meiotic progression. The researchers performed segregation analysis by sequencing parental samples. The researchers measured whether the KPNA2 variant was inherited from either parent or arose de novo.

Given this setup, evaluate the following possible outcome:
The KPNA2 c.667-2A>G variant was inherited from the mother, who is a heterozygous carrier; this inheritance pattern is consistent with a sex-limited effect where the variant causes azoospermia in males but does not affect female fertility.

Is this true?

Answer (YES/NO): NO